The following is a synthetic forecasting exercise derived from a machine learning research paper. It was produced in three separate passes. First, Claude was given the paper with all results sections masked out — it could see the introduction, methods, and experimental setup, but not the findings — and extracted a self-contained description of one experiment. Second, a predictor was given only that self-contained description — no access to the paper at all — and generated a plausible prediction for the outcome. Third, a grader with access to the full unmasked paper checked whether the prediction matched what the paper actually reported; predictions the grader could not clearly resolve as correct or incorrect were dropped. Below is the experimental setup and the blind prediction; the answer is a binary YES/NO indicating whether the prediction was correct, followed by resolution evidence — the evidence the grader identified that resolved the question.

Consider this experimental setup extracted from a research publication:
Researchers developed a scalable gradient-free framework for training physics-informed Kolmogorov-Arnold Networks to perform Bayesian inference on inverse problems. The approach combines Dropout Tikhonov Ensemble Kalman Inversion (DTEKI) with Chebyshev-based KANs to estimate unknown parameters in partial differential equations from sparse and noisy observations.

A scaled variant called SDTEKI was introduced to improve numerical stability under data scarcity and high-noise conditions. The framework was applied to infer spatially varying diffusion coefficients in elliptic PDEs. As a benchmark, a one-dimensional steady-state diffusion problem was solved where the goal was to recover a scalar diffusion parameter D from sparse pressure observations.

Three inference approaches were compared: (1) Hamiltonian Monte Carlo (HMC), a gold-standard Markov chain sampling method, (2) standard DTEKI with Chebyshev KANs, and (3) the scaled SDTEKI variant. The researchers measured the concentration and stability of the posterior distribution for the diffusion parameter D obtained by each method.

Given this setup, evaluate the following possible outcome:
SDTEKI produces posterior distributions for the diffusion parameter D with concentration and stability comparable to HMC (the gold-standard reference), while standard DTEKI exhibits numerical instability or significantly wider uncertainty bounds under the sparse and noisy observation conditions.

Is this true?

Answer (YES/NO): NO